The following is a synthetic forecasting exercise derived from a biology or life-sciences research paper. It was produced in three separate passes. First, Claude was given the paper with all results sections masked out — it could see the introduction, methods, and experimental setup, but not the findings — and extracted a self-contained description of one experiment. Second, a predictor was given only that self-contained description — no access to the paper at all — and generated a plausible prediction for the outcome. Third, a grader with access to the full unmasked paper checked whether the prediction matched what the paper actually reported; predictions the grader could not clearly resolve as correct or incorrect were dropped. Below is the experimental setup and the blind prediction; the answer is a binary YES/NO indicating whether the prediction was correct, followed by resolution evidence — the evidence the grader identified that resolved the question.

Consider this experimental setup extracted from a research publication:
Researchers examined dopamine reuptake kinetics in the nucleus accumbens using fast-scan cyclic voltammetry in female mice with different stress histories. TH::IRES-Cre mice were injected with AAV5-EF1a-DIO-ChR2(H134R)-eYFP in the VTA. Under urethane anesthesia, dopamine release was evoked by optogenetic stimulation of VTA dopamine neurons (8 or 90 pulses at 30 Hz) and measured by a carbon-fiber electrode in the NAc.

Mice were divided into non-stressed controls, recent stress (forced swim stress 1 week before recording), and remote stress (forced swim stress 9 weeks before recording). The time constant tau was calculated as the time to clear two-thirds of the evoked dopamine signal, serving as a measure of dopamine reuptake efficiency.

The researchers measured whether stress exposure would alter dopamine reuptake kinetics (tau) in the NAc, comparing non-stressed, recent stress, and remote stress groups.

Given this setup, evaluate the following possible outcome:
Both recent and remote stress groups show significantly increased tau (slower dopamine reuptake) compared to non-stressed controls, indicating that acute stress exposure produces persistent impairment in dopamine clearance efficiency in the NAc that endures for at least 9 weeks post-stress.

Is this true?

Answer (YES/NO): NO